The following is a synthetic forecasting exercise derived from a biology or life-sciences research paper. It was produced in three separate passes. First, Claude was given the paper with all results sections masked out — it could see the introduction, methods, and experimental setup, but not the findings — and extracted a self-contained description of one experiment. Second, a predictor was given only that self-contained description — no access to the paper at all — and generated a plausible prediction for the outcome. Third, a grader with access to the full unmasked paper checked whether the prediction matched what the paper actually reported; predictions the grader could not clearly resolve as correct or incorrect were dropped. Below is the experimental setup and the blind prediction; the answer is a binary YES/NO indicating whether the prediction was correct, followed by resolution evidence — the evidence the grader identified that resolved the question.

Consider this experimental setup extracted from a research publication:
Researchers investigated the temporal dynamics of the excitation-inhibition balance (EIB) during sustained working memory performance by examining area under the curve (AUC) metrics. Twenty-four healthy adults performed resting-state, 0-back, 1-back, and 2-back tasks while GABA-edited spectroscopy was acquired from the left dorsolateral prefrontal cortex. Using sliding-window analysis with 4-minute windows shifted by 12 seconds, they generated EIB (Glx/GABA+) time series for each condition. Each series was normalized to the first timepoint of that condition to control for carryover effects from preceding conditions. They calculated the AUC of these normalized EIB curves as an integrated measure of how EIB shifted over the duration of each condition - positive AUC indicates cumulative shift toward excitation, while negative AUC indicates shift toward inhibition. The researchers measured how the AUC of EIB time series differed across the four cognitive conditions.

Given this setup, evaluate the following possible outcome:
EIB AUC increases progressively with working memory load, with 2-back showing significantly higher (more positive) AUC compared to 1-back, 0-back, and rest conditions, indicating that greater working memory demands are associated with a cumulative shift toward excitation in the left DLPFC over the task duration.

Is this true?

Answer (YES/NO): NO